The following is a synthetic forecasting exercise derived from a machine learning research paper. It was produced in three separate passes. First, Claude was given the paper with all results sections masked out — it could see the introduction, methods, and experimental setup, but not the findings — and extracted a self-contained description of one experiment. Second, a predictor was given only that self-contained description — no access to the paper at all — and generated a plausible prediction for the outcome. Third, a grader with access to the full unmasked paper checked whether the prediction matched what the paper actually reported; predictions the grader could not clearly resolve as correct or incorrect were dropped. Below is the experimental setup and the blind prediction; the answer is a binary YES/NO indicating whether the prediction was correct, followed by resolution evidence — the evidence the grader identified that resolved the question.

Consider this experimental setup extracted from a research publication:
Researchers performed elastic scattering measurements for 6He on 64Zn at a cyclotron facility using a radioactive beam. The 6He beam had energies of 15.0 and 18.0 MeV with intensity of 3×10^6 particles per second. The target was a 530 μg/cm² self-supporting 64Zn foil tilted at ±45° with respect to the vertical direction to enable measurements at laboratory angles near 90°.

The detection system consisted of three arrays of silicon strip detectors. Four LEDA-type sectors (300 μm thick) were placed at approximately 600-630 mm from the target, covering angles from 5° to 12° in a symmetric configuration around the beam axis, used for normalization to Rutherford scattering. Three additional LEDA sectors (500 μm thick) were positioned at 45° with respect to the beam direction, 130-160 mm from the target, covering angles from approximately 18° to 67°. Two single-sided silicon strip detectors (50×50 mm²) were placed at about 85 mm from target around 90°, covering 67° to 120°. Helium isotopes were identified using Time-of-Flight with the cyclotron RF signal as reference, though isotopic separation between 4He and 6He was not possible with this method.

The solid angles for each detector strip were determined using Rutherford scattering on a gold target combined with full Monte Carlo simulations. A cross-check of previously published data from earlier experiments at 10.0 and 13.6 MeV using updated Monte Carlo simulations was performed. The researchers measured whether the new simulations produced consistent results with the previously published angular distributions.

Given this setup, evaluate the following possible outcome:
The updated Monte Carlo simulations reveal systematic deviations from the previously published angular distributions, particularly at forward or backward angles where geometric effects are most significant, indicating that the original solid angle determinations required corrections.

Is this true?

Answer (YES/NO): NO